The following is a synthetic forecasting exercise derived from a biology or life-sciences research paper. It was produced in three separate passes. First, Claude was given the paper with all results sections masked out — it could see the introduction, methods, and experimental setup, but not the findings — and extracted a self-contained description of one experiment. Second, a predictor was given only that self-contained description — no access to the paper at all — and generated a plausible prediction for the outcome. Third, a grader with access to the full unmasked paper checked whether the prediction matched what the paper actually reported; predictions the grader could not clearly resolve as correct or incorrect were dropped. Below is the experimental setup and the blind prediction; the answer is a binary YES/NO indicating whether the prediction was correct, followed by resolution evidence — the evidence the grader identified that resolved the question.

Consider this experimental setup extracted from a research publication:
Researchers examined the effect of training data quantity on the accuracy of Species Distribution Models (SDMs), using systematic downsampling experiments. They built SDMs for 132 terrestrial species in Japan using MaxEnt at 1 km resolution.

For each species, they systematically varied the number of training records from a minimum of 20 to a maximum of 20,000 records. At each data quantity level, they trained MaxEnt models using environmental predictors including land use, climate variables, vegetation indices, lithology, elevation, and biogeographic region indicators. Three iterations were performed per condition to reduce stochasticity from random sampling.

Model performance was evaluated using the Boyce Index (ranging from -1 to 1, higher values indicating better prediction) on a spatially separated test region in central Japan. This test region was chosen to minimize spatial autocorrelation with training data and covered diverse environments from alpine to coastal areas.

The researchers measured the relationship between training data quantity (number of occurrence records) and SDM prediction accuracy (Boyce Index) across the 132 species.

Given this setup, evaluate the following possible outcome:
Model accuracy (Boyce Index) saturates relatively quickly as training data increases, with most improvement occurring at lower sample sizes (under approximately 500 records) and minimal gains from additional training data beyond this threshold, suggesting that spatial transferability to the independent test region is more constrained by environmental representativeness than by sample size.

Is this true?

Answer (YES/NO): NO